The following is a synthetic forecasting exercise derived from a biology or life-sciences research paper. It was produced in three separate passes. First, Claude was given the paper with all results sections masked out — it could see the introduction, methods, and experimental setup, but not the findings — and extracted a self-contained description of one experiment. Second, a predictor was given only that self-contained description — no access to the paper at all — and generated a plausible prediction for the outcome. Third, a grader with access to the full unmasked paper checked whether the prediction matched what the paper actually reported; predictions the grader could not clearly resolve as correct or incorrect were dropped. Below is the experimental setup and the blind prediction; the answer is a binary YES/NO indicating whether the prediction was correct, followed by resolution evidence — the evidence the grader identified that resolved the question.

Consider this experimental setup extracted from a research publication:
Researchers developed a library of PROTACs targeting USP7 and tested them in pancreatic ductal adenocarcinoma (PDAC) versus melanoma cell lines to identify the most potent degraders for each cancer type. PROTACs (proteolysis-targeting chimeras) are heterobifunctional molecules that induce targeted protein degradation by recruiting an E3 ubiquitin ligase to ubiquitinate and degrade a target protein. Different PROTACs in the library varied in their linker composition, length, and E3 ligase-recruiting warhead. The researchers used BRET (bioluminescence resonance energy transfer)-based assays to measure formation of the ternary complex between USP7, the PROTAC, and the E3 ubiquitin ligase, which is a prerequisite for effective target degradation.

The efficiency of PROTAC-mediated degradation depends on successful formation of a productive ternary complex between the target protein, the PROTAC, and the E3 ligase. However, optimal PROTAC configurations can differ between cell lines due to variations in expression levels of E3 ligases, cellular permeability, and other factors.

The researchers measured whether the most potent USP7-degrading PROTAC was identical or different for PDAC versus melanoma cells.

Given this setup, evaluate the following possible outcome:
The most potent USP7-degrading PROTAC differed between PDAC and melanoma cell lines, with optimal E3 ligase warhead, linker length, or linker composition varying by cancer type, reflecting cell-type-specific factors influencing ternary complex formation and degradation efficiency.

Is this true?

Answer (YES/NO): YES